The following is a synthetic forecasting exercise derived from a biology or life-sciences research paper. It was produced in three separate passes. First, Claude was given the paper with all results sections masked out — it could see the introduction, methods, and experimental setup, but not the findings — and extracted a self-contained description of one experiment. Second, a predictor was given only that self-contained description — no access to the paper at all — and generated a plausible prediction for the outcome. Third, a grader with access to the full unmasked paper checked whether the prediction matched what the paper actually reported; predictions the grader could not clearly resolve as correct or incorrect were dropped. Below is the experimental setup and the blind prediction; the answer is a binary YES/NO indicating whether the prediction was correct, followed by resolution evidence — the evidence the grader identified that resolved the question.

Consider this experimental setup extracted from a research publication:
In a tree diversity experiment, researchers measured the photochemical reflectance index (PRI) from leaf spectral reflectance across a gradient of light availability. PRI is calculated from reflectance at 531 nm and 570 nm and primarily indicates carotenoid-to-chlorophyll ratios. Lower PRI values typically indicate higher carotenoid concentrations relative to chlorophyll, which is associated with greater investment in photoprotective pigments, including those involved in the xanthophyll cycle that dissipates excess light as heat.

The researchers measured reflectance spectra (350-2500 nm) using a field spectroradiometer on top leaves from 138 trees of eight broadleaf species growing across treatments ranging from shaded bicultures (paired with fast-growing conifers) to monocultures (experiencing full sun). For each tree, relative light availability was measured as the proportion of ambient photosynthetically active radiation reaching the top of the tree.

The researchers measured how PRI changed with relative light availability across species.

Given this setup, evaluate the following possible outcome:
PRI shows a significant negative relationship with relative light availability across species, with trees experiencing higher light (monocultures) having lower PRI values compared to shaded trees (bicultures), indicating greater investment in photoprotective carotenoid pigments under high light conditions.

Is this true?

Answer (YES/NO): YES